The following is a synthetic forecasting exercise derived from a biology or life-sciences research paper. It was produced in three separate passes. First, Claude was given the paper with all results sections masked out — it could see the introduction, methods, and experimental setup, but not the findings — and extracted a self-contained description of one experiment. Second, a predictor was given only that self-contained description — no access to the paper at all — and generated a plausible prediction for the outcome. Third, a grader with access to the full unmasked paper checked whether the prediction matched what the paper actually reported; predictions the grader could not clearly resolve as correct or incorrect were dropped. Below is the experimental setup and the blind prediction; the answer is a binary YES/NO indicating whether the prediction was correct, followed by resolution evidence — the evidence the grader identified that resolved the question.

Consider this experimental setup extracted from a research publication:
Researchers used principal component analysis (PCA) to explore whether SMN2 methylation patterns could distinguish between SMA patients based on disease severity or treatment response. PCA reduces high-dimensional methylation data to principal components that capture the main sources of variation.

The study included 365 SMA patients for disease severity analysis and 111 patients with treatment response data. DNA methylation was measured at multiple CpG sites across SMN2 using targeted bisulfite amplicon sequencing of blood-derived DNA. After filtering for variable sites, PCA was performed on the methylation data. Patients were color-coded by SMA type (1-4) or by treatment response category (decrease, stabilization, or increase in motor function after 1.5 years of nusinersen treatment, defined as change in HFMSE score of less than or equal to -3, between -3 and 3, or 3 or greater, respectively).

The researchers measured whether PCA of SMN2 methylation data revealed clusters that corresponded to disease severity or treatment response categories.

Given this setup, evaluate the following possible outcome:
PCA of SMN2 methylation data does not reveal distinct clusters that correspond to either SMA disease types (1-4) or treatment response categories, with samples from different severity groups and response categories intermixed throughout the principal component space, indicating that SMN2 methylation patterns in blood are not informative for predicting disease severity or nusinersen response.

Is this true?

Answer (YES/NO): YES